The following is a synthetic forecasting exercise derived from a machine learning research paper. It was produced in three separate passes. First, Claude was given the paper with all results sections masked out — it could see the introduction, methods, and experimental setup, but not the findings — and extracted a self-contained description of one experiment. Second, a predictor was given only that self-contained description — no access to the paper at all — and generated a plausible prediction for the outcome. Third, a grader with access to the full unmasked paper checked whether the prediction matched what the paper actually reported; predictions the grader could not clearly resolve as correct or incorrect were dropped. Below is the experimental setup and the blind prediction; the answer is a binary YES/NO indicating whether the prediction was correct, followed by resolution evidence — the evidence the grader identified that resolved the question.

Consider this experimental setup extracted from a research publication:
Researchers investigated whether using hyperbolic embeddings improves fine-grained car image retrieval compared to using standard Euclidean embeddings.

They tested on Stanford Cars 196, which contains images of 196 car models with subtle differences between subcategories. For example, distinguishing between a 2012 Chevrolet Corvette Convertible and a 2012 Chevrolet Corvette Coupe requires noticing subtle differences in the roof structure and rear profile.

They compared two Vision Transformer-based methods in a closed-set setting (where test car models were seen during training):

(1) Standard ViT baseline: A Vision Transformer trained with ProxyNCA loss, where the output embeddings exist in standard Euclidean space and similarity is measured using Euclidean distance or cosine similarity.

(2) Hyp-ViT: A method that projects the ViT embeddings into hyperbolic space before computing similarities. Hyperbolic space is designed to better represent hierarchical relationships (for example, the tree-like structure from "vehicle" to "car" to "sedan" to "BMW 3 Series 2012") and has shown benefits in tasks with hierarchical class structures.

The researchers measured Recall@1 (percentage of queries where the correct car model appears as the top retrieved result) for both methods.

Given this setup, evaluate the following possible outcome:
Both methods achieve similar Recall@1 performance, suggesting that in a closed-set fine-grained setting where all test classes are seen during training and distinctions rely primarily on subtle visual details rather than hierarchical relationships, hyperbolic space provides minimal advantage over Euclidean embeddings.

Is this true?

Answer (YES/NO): NO